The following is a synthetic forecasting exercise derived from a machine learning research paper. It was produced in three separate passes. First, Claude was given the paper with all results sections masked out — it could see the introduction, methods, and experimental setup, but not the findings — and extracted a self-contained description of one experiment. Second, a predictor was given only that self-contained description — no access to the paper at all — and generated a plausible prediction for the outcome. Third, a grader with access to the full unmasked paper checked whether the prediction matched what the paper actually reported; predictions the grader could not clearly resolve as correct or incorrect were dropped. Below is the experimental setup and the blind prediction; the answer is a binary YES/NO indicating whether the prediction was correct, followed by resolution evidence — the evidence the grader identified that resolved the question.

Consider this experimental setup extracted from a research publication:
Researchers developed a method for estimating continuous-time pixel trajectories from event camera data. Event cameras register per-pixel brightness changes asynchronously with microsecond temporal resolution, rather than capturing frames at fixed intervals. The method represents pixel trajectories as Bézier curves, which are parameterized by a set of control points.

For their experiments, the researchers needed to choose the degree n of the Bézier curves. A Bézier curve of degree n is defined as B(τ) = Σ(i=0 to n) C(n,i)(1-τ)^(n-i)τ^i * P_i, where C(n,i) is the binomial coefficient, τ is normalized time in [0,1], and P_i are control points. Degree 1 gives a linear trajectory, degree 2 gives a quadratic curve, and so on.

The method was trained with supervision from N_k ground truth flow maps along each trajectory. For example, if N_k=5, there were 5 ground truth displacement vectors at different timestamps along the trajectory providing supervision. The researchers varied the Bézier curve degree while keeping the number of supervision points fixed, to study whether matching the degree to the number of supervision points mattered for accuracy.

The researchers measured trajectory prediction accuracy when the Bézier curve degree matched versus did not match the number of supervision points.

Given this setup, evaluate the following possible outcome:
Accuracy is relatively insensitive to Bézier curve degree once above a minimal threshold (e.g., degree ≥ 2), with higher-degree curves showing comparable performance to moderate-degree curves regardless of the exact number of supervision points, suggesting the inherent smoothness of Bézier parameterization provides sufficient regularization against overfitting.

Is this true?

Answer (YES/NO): NO